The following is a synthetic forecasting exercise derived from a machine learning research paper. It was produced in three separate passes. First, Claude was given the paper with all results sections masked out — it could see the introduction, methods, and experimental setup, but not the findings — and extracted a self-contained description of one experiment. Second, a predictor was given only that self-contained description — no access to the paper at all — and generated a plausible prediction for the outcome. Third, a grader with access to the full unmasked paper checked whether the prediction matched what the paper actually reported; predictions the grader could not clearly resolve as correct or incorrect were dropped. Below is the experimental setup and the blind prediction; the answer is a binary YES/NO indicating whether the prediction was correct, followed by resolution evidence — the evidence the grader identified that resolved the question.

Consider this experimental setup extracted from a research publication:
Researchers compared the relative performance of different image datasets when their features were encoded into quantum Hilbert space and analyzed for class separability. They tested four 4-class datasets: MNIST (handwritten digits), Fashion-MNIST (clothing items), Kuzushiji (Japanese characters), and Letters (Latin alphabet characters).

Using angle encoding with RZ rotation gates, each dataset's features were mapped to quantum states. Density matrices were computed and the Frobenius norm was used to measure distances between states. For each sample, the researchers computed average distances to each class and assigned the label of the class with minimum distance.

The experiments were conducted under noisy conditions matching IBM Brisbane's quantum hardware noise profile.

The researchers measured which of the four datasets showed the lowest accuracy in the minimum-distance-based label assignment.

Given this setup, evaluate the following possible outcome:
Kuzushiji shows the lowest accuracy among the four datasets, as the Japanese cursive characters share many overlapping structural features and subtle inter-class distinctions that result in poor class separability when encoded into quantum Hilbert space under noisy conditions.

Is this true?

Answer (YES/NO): YES